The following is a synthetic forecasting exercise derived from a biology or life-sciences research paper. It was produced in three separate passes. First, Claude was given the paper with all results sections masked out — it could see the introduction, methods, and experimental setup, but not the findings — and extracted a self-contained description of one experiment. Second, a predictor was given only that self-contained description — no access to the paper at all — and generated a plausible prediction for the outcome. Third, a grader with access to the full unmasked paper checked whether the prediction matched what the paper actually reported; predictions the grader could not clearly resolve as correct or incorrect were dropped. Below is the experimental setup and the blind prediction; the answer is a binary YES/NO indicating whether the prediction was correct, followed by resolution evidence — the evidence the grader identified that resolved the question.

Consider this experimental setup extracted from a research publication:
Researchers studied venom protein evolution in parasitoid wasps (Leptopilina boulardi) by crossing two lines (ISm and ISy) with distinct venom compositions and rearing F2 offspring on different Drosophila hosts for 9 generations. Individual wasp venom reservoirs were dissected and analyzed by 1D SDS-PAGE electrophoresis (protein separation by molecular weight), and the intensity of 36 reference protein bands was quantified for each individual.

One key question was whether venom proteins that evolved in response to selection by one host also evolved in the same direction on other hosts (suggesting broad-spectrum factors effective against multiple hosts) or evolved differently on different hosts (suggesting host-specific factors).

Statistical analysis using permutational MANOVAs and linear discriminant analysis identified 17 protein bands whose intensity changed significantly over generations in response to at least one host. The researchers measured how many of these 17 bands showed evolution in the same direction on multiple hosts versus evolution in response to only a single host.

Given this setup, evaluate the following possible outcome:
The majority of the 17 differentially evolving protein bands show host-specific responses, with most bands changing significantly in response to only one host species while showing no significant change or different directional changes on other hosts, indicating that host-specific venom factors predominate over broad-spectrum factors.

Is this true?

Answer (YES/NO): YES